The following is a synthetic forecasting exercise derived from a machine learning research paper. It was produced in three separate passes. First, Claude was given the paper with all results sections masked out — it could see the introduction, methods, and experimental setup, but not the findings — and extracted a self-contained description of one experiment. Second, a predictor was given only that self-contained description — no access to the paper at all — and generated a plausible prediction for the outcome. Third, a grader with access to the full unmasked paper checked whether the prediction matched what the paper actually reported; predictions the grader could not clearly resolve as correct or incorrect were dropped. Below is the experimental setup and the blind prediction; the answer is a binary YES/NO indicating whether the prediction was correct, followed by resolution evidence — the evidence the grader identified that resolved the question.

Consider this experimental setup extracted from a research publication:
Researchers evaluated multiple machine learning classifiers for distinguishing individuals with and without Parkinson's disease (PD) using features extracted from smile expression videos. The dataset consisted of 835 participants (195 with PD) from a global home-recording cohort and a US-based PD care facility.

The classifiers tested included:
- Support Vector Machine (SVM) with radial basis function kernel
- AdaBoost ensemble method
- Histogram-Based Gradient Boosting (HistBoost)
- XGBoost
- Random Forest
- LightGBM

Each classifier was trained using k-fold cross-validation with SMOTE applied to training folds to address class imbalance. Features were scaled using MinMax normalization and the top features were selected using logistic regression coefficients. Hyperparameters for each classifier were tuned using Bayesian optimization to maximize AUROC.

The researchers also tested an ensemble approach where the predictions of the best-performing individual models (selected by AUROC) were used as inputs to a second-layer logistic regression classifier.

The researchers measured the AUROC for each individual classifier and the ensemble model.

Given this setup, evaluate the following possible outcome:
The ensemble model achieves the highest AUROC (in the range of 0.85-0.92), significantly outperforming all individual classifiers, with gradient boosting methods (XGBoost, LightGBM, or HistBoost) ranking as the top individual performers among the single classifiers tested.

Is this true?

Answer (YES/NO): NO